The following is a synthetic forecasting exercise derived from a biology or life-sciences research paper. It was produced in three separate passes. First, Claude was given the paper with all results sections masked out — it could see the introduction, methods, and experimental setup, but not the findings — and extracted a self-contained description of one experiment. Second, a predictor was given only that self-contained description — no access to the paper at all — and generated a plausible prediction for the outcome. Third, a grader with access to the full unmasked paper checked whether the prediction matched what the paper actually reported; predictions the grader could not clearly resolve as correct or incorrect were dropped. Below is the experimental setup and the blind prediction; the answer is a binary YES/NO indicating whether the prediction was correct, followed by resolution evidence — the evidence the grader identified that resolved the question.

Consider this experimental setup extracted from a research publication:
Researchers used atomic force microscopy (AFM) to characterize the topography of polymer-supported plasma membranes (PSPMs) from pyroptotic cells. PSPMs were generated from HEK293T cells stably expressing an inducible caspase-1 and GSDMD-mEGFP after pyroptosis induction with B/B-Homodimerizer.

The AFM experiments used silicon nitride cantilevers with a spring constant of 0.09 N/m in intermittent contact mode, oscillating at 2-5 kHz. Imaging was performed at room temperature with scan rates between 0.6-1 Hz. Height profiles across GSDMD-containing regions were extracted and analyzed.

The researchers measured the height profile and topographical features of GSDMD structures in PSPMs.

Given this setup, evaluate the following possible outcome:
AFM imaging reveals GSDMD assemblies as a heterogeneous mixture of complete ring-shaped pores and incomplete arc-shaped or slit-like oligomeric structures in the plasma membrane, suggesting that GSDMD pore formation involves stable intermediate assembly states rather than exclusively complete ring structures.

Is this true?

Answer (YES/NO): NO